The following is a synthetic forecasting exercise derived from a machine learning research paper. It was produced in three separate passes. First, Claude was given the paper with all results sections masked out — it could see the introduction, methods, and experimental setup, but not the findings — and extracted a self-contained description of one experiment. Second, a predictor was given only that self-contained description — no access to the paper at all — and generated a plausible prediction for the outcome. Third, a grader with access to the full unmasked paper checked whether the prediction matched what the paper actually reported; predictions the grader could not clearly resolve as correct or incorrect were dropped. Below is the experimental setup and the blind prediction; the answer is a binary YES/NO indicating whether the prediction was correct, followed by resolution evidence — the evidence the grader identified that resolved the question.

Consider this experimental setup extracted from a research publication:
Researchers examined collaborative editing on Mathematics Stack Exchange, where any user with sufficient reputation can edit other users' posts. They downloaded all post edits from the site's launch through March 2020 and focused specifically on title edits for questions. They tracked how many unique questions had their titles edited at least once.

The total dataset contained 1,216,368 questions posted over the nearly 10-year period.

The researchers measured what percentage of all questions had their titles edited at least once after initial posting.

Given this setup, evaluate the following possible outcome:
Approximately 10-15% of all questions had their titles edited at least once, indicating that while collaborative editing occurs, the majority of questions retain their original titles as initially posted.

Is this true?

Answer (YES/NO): NO